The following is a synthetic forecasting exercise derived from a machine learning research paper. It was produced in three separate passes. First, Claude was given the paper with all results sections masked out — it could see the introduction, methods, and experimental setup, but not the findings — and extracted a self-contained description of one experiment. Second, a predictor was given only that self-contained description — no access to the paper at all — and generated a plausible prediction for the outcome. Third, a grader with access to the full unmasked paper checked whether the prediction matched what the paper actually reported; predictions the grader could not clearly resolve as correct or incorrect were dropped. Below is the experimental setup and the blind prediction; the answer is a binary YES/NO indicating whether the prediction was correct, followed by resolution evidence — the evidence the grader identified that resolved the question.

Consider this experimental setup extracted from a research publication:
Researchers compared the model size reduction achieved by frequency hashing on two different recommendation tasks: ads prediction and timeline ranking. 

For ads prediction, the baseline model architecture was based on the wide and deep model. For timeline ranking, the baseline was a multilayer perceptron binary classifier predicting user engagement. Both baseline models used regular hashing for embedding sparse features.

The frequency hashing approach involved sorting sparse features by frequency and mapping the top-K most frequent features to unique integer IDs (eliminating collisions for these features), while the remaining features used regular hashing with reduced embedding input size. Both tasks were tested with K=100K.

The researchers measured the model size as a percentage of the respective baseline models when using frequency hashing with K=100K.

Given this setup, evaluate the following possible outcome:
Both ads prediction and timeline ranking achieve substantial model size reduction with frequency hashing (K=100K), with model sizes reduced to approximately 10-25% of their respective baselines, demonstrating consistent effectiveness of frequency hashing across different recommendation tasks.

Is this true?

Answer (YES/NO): NO